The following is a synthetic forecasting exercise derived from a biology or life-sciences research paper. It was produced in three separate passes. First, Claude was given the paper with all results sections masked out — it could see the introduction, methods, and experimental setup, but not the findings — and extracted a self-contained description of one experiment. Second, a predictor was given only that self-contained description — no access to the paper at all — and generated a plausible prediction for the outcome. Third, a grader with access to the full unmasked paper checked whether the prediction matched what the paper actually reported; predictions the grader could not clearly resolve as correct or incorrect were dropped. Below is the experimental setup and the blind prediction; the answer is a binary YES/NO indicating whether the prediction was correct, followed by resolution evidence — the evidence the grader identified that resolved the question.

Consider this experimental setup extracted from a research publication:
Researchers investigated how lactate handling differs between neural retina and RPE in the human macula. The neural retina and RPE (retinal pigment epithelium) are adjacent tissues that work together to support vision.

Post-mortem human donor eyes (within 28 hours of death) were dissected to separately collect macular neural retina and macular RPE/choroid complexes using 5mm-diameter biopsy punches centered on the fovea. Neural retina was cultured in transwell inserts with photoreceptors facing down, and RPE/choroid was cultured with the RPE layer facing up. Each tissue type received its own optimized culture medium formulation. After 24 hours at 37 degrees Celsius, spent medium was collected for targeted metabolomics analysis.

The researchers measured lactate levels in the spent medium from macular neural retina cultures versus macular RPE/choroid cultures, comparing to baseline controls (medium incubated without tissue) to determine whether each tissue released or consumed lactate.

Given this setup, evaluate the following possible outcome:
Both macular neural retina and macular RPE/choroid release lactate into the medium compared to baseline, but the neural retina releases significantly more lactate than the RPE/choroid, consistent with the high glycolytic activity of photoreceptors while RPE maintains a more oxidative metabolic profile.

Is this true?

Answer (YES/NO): NO